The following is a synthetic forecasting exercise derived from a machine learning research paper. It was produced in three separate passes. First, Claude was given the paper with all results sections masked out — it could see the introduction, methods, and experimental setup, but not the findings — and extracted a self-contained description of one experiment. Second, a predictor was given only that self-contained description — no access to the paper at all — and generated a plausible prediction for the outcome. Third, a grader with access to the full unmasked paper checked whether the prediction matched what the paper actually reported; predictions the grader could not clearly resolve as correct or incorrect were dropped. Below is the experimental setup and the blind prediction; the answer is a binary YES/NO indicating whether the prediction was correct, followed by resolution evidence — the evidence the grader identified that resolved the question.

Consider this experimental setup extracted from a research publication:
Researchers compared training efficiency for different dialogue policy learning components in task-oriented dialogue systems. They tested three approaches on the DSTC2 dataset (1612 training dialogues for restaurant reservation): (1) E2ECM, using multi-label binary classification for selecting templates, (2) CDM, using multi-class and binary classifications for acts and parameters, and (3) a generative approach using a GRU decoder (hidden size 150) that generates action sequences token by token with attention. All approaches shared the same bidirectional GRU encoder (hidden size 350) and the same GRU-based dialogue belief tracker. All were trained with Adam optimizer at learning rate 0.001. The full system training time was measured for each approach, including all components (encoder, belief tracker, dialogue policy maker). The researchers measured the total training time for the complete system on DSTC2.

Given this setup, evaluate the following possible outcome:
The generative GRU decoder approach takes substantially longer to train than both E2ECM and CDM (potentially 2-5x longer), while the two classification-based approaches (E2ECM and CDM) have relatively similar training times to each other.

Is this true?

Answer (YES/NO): NO